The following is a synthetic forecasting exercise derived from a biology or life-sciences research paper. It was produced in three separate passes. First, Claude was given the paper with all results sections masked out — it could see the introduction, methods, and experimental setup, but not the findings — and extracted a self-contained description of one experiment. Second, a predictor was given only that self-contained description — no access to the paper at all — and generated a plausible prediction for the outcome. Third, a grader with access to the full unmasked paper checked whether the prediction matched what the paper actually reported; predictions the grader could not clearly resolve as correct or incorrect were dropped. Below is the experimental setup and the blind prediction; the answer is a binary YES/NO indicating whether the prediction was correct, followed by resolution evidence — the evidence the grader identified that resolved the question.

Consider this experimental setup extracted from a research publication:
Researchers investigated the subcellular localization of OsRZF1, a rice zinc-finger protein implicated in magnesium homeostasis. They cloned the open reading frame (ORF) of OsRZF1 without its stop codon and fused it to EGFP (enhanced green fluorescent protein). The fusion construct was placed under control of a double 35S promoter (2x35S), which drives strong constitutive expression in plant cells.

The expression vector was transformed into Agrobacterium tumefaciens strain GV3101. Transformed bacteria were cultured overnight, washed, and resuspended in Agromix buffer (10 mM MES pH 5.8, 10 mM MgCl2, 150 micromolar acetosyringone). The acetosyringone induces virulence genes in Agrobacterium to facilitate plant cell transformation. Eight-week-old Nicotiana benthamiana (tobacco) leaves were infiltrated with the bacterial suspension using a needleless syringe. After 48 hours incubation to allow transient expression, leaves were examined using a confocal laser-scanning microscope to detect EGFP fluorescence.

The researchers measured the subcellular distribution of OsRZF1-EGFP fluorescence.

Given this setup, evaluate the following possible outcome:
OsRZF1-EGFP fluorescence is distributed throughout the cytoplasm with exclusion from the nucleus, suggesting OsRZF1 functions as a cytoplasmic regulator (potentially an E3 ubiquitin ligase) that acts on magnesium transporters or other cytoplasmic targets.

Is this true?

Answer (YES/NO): NO